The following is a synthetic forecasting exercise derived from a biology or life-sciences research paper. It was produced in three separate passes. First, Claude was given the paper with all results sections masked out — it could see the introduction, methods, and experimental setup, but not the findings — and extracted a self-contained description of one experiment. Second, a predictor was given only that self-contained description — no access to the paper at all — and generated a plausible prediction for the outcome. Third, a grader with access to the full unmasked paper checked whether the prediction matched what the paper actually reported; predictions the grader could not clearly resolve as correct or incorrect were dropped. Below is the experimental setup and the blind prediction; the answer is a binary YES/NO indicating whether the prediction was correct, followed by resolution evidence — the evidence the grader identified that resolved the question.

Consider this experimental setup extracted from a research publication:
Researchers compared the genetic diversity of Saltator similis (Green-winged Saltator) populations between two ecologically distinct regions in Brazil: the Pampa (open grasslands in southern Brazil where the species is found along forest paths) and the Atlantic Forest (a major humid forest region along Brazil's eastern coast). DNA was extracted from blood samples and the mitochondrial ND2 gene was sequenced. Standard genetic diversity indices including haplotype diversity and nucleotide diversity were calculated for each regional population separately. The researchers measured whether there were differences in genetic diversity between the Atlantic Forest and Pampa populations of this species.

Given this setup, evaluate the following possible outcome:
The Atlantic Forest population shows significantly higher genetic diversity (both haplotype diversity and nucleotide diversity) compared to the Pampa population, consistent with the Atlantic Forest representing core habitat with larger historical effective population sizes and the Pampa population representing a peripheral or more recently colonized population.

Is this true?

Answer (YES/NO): NO